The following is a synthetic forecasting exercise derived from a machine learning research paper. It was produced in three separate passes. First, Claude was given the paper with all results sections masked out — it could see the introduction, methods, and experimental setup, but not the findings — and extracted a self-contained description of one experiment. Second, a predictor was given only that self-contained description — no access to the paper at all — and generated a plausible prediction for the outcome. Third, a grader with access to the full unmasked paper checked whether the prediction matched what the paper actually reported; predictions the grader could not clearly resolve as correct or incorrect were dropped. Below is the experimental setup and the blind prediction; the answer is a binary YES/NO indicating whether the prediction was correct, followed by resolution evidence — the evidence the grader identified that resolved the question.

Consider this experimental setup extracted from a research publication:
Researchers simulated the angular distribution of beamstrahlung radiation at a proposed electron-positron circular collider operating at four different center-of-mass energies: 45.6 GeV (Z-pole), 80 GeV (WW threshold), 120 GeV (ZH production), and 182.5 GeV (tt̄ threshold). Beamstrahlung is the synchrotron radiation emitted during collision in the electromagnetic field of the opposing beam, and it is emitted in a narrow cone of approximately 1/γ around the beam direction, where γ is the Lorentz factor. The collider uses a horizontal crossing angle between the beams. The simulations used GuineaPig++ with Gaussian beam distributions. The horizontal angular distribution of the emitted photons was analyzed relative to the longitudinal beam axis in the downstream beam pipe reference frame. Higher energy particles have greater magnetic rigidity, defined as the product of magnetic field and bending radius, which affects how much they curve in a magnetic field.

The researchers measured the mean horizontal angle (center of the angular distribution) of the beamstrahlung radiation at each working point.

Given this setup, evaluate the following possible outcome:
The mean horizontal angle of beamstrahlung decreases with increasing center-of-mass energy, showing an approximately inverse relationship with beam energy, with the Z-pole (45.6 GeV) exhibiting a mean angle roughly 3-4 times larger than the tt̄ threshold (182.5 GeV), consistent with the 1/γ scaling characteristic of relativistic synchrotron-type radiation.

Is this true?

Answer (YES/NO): NO